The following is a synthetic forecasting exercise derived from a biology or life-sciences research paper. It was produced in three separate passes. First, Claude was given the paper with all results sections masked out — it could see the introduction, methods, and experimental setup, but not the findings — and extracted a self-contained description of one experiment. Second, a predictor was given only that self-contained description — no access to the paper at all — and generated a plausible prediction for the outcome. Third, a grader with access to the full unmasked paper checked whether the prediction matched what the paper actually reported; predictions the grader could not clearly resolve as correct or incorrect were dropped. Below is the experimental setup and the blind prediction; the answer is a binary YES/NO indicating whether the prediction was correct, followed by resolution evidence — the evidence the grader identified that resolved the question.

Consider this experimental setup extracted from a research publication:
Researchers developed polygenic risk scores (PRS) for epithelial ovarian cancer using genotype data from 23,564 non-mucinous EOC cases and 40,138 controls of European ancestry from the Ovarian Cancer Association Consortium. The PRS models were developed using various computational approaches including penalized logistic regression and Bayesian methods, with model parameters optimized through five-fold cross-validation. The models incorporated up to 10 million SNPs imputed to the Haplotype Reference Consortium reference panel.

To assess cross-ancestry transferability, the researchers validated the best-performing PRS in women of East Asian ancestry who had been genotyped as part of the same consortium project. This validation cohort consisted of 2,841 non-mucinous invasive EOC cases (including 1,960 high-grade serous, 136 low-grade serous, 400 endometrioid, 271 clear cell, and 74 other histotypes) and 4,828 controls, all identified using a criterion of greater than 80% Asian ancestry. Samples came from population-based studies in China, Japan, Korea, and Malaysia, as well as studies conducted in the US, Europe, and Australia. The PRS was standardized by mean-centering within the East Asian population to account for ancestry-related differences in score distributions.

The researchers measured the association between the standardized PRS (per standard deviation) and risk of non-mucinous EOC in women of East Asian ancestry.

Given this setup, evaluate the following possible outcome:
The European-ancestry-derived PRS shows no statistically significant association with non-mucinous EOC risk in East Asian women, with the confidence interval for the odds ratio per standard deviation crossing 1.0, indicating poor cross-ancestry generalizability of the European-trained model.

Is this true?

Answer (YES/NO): NO